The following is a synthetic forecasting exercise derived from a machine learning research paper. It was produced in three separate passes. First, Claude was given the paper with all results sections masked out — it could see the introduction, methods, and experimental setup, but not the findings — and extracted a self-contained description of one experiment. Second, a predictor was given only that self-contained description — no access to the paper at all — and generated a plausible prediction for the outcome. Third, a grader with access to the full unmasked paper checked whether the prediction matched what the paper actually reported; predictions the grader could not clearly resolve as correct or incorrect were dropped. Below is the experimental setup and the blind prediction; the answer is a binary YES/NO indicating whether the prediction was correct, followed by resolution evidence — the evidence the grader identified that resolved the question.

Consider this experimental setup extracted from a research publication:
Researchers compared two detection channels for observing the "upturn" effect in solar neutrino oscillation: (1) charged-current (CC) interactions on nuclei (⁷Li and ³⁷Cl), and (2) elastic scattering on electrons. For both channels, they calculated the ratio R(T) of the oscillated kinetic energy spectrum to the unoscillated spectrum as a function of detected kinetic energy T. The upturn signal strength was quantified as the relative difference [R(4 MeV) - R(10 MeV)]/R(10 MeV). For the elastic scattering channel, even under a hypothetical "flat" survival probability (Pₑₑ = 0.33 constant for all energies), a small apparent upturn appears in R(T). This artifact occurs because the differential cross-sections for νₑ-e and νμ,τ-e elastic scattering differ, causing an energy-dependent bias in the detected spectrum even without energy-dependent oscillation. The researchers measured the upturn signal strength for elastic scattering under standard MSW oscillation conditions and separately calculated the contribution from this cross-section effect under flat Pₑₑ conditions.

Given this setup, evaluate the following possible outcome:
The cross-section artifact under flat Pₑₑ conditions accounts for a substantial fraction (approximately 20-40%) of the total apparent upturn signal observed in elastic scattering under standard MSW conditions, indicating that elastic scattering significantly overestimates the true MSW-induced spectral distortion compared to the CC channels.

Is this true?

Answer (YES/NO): YES